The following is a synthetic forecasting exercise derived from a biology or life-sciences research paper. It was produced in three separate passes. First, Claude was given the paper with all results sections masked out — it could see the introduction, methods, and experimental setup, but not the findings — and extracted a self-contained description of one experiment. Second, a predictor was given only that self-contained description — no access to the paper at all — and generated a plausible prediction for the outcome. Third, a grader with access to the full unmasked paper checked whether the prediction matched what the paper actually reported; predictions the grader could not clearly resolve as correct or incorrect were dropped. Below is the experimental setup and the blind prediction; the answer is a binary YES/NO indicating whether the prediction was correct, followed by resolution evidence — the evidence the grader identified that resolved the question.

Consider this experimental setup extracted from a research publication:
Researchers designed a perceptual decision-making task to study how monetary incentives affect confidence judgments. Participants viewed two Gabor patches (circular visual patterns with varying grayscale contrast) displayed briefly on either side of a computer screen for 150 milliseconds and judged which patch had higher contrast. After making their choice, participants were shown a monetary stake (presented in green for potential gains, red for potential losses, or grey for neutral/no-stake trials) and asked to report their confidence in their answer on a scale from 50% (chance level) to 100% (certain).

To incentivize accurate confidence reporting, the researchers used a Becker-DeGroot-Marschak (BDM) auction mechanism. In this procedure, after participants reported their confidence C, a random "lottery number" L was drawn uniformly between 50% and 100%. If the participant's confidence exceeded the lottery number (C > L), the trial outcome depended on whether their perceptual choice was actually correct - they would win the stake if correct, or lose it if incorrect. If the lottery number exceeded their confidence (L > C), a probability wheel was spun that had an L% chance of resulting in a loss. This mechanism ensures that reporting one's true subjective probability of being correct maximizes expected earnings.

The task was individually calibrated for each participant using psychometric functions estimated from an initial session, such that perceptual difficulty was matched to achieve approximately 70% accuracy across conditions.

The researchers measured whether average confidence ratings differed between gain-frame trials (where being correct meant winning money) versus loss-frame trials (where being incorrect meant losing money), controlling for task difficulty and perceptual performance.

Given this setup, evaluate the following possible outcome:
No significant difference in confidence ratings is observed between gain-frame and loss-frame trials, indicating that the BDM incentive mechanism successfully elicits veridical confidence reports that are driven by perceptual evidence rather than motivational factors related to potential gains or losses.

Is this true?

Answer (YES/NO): NO